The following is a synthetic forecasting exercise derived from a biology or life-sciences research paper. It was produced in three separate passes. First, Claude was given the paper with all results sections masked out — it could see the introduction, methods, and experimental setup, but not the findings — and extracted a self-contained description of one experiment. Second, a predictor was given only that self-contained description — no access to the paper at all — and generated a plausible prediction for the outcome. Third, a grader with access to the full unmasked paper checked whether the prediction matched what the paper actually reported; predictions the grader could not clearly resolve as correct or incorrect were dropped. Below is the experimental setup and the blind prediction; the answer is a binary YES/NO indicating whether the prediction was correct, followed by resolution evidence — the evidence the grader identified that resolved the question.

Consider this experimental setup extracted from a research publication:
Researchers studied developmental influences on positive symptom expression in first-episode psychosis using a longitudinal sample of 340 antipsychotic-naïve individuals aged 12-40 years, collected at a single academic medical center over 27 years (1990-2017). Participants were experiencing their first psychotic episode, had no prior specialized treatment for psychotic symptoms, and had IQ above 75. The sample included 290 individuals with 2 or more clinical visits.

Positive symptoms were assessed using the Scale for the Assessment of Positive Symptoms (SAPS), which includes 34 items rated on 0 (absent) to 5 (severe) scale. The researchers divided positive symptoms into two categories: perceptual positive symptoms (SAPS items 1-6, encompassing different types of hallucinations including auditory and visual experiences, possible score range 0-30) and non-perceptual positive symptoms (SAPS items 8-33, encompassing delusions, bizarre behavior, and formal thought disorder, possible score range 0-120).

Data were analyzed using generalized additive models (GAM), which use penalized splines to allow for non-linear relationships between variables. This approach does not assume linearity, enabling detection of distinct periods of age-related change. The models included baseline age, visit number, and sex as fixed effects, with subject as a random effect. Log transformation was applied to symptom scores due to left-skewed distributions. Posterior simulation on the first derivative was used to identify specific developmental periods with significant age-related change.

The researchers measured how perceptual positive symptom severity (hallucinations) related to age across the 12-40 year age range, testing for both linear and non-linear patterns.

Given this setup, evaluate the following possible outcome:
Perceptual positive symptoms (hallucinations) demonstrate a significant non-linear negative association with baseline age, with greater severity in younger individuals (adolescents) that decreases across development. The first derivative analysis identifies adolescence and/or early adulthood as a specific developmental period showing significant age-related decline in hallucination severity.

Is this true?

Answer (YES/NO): YES